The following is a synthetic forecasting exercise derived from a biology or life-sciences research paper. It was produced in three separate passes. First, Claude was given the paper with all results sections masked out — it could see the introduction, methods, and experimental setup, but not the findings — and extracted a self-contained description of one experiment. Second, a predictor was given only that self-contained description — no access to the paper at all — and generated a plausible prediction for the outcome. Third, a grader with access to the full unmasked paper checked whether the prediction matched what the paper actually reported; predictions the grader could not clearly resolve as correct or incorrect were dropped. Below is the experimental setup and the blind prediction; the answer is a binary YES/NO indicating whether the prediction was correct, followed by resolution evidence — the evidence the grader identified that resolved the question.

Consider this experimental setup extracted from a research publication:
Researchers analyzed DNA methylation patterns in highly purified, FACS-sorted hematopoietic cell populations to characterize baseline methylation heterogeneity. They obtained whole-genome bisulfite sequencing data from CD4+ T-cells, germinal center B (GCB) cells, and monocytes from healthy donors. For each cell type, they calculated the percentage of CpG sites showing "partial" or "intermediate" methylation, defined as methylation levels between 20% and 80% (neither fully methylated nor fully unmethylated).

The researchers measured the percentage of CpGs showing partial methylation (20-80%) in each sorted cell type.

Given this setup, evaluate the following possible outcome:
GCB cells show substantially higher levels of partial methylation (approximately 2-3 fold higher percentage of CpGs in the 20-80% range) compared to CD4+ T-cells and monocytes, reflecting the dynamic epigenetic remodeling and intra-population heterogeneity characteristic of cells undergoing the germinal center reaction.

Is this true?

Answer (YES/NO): NO